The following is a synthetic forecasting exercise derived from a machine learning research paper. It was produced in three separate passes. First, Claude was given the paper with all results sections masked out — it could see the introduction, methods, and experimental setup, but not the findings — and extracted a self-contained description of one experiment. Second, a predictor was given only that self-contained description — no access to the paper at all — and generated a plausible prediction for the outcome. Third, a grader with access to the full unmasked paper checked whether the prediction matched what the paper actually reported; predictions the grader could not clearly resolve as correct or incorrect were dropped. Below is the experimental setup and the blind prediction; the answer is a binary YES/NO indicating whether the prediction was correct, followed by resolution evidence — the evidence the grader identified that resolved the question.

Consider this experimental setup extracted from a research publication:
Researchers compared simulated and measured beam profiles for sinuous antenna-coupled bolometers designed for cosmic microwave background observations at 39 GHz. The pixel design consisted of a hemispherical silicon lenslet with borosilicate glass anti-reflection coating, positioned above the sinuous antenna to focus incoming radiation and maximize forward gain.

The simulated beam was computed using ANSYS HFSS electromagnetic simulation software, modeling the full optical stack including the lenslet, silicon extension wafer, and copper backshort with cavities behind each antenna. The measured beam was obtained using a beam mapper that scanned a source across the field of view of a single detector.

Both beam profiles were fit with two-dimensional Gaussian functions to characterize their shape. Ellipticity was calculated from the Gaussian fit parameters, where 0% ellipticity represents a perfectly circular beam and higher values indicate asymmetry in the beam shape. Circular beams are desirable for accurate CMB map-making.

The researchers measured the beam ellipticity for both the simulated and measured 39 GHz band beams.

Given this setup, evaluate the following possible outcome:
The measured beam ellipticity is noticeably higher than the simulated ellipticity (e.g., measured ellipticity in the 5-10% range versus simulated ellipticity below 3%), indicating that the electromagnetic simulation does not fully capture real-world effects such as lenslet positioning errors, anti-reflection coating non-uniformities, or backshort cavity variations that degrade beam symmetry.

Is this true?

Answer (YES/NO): NO